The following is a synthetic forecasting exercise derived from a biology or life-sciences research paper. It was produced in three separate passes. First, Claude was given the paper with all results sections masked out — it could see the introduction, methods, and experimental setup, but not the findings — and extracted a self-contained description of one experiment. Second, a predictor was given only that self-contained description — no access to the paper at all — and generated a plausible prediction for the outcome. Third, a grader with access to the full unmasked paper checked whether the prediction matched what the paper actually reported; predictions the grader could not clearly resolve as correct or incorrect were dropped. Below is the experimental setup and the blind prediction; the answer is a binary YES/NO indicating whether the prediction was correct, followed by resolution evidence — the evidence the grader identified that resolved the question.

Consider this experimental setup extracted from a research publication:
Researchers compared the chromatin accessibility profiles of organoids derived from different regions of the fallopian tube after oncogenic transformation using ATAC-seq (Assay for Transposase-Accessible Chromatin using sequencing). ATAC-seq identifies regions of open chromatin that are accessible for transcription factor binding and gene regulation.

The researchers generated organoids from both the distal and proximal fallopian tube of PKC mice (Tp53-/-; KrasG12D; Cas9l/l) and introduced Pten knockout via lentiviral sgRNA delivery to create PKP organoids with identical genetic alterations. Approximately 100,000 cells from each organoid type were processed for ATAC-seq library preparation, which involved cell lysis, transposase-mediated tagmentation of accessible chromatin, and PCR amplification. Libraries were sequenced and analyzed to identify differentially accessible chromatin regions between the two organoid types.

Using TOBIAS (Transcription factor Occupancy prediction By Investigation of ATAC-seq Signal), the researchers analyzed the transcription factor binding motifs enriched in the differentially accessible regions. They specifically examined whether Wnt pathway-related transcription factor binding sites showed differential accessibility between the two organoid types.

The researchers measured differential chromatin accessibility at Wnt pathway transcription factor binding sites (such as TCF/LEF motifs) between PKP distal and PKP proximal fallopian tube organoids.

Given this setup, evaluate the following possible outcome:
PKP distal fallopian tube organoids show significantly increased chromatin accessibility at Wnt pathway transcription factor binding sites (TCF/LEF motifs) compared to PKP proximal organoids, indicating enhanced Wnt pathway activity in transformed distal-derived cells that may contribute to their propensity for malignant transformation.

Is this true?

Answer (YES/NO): NO